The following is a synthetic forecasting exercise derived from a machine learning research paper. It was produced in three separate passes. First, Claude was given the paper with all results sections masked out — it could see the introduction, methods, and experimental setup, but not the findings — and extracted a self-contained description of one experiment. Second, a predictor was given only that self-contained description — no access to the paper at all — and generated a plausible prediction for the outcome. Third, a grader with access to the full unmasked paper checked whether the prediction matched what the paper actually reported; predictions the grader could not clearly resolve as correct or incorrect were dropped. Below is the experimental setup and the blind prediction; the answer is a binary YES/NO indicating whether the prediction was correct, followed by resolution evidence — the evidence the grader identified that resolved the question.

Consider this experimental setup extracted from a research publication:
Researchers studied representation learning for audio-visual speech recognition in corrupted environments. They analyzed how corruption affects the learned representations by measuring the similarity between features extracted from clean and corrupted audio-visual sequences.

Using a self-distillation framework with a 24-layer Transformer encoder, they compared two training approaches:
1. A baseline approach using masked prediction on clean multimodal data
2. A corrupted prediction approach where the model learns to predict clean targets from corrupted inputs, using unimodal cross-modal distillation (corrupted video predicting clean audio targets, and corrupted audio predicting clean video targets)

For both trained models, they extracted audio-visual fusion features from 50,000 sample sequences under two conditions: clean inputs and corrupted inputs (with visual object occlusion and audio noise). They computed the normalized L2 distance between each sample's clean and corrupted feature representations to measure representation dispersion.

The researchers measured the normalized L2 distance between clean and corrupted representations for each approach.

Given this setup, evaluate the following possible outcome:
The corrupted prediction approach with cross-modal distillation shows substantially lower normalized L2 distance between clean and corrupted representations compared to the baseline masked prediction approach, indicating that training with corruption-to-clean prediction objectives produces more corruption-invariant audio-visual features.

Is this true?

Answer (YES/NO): YES